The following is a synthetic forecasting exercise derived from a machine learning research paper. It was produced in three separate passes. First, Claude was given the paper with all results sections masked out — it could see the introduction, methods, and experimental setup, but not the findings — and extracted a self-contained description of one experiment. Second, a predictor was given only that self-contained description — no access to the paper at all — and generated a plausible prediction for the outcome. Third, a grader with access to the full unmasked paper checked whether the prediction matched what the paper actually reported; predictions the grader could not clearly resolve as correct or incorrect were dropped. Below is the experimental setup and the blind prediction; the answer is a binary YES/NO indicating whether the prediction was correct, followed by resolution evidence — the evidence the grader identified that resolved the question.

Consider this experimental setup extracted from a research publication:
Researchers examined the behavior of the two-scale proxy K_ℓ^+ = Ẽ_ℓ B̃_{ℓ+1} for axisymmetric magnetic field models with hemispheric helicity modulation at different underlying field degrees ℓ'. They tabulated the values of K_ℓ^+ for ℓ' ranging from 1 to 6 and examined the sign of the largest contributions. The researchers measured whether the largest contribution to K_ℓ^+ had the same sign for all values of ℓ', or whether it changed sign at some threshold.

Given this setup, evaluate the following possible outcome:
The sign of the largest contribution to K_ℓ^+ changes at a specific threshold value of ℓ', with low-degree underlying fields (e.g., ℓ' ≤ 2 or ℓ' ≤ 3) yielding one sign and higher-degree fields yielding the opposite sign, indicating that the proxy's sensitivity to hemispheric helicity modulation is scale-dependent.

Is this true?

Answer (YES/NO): YES